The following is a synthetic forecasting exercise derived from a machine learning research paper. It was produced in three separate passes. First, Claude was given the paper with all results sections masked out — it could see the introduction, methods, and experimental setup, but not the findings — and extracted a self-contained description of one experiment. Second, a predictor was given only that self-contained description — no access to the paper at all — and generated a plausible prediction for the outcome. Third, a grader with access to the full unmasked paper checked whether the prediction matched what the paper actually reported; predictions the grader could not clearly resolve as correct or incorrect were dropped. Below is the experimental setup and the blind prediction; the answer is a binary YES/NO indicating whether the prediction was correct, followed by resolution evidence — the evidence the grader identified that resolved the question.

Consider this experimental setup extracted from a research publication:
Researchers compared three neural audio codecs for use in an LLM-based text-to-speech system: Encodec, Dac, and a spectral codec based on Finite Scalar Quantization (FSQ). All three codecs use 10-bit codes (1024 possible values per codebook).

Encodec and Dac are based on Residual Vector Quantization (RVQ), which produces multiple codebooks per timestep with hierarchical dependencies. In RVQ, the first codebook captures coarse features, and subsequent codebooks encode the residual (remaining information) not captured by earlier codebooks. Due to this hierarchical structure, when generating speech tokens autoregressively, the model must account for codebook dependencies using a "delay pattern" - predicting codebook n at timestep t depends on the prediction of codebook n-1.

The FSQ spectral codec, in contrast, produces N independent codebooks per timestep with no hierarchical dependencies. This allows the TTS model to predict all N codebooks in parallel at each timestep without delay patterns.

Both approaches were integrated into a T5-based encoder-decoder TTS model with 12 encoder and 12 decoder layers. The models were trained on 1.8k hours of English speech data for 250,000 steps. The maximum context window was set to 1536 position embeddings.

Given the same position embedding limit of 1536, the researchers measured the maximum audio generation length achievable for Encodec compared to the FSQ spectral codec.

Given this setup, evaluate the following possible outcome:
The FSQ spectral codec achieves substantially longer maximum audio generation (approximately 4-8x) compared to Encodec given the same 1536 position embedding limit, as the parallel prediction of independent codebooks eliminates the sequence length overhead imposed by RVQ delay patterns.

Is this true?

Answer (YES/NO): NO